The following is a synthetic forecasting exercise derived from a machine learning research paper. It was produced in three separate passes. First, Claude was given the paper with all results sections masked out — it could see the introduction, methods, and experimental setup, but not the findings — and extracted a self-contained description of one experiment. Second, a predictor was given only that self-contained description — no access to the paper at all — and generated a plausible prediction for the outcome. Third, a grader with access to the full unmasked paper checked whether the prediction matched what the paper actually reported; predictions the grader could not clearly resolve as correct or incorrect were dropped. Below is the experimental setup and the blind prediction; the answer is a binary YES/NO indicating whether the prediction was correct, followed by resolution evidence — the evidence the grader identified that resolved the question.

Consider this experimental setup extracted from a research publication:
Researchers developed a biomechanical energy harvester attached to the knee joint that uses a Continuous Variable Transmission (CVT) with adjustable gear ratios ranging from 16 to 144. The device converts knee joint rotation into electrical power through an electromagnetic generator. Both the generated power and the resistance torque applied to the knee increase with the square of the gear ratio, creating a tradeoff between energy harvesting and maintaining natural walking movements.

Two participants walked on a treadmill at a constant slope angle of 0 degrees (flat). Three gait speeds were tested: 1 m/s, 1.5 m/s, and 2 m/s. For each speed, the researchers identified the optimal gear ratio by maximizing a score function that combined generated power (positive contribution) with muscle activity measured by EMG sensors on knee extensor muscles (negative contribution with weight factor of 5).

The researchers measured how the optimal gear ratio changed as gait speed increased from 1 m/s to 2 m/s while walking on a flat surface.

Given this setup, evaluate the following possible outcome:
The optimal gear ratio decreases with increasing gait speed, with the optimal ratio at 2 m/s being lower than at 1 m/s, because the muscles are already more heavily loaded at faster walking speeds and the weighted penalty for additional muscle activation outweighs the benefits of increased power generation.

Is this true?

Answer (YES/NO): NO